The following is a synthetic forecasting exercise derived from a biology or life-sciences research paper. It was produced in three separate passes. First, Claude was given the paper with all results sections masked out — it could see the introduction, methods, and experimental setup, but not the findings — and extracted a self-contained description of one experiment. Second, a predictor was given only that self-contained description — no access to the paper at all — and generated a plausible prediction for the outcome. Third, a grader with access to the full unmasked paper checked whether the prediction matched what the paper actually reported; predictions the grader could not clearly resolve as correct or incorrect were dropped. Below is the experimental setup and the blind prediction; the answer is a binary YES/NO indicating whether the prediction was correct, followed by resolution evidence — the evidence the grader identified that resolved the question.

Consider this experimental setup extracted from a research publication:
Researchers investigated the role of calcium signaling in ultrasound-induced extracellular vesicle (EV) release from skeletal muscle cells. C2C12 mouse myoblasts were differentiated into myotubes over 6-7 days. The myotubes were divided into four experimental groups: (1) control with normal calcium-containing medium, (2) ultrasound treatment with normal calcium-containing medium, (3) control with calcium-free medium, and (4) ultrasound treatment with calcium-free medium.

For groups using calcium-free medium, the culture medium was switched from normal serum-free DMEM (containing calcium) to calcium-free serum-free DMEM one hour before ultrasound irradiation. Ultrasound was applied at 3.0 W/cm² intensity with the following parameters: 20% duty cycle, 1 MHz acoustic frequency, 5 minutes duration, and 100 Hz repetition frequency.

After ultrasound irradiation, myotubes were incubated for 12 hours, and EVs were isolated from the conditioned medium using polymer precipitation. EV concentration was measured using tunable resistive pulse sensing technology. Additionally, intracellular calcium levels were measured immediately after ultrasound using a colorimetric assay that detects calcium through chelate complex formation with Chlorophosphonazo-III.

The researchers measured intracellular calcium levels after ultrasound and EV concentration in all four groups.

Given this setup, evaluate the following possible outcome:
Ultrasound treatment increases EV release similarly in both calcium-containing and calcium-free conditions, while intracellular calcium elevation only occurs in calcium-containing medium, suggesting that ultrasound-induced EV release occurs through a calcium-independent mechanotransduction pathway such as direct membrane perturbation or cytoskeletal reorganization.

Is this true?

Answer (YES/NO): NO